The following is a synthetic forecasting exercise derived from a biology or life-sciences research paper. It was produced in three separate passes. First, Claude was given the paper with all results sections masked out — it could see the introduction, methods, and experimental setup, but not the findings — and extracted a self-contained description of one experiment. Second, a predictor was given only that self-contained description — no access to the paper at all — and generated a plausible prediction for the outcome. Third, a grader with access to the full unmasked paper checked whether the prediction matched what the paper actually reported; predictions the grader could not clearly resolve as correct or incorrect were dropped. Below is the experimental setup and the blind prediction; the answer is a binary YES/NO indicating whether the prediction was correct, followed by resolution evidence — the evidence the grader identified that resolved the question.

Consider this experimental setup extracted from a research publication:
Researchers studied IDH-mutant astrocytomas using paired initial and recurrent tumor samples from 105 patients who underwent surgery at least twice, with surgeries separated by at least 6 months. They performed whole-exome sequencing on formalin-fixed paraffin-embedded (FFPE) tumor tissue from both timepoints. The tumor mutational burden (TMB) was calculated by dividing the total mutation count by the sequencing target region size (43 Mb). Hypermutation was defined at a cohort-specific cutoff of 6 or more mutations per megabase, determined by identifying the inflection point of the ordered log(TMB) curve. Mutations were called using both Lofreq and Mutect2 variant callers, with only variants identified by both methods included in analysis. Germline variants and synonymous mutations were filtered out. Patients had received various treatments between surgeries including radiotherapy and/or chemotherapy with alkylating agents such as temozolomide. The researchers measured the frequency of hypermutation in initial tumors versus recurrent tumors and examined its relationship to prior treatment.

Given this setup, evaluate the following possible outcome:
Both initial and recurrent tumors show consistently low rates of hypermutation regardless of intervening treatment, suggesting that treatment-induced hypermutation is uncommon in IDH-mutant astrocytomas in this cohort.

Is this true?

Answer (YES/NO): NO